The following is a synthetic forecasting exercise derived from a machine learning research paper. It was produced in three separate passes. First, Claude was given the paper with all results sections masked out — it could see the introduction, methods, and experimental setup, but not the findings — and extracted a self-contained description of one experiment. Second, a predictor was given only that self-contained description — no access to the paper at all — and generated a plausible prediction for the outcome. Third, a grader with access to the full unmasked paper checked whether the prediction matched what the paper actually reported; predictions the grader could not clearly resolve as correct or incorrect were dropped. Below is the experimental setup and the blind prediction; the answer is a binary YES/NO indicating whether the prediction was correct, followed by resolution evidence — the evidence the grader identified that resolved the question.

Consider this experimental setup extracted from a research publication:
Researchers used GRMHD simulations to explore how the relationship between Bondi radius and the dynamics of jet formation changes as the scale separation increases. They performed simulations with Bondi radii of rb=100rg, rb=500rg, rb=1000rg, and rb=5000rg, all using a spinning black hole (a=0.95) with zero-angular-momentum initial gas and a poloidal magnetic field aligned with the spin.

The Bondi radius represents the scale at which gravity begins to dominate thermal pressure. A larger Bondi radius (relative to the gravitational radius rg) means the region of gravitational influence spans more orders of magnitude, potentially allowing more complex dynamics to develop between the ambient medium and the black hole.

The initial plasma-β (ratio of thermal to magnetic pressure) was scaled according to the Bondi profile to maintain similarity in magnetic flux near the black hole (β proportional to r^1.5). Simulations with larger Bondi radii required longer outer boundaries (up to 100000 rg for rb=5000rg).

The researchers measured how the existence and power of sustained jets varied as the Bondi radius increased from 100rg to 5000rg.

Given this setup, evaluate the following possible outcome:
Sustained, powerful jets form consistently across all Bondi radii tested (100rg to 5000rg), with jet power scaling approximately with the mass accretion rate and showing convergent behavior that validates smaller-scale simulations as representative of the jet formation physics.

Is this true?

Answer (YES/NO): NO